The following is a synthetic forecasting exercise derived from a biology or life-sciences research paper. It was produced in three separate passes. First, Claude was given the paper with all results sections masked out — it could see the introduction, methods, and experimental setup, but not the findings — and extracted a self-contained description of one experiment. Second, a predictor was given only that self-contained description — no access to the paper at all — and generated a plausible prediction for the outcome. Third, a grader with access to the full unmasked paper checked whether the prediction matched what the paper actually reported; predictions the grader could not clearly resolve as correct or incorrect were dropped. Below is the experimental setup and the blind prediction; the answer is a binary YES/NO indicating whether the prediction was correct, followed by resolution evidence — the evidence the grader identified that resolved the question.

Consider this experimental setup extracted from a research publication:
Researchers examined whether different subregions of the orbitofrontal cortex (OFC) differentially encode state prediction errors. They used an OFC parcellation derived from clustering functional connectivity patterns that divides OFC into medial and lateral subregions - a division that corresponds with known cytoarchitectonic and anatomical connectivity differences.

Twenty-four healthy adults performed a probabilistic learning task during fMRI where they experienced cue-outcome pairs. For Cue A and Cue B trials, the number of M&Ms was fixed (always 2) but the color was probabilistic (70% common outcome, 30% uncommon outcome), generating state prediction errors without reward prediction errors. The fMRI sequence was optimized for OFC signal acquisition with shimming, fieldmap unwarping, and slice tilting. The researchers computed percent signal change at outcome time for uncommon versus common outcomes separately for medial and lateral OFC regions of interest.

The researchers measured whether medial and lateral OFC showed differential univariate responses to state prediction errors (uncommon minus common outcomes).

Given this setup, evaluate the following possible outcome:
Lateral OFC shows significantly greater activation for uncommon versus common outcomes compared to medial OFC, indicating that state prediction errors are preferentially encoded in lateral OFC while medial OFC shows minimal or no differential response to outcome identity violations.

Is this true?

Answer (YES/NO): NO